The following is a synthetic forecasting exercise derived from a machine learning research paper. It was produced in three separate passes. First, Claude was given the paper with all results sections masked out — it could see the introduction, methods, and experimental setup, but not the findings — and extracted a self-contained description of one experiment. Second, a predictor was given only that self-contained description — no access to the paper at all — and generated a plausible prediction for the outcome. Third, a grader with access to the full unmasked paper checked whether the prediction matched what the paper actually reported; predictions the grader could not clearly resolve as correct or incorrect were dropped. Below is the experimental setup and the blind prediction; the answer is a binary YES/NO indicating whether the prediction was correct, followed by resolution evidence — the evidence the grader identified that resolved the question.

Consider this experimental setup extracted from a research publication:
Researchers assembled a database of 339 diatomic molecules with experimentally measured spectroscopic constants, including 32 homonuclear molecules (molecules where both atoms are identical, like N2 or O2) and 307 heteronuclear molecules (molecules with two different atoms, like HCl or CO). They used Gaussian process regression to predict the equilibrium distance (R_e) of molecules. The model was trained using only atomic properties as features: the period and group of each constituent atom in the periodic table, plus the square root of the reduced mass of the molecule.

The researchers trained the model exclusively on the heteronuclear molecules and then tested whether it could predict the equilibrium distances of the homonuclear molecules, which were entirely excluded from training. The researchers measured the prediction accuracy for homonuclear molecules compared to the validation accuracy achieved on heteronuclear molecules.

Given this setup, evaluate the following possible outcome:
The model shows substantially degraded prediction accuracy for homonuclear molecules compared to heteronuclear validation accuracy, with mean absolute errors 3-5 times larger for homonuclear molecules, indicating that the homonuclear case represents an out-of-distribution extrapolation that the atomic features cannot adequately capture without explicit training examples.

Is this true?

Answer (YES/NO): NO